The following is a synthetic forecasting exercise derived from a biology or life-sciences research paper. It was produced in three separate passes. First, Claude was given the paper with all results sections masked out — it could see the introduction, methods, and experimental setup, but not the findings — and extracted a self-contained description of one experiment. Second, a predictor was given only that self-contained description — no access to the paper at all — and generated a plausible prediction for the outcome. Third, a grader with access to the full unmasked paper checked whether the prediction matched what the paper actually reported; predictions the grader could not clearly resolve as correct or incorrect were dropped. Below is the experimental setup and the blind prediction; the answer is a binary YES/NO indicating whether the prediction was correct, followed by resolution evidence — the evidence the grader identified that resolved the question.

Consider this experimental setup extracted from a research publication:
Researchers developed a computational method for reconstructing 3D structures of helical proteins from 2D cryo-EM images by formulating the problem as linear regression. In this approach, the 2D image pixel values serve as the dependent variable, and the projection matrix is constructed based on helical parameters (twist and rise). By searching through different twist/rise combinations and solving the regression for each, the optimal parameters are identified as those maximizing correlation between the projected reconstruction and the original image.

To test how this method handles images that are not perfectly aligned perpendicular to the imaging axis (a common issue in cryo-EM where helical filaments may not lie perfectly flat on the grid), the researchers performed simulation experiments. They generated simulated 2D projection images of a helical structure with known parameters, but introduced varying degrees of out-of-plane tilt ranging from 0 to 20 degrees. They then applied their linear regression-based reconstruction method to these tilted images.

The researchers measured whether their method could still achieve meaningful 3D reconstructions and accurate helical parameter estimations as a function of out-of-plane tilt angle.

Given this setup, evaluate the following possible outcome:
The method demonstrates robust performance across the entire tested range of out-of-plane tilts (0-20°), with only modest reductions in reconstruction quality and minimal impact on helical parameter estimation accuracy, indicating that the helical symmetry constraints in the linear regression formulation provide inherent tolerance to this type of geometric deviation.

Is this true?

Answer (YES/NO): NO